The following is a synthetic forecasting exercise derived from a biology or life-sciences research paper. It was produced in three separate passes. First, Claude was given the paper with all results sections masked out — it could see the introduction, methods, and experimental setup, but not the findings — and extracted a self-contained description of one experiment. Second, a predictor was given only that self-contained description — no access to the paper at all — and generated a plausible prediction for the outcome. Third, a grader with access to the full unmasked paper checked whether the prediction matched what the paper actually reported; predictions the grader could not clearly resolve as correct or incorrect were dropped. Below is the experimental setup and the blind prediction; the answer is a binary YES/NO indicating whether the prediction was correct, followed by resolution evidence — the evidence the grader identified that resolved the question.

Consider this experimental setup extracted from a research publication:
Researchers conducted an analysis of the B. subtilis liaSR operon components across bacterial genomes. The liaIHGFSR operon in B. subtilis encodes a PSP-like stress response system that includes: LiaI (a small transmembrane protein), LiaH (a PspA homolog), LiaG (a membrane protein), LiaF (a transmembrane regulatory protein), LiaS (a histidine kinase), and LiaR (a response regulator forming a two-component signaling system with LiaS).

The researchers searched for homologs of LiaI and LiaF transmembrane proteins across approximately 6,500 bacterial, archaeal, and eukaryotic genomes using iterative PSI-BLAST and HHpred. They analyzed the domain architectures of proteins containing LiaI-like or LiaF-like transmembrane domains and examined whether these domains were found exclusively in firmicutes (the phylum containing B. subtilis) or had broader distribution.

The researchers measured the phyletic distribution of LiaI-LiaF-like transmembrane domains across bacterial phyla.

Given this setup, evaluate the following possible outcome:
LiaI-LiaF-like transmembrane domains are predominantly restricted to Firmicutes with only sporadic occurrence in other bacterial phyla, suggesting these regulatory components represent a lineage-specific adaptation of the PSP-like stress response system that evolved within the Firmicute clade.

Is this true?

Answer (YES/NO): NO